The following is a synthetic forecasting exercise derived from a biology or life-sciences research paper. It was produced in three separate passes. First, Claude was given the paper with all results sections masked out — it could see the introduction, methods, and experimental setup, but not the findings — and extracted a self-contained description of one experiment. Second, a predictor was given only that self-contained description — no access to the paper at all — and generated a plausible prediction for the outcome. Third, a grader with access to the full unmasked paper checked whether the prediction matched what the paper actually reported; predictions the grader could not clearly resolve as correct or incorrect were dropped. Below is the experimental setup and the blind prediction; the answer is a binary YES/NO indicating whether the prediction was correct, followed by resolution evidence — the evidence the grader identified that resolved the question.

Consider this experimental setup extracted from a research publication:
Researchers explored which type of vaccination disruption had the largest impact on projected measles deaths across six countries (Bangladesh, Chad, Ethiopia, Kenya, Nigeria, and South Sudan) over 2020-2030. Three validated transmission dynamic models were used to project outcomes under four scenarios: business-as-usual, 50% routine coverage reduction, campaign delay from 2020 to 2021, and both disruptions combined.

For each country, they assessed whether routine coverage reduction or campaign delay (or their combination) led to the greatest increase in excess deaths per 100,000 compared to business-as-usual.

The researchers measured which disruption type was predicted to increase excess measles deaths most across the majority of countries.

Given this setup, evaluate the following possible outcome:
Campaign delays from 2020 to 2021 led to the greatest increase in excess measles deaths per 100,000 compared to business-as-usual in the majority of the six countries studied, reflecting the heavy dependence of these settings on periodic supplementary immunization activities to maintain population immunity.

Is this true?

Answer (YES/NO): NO